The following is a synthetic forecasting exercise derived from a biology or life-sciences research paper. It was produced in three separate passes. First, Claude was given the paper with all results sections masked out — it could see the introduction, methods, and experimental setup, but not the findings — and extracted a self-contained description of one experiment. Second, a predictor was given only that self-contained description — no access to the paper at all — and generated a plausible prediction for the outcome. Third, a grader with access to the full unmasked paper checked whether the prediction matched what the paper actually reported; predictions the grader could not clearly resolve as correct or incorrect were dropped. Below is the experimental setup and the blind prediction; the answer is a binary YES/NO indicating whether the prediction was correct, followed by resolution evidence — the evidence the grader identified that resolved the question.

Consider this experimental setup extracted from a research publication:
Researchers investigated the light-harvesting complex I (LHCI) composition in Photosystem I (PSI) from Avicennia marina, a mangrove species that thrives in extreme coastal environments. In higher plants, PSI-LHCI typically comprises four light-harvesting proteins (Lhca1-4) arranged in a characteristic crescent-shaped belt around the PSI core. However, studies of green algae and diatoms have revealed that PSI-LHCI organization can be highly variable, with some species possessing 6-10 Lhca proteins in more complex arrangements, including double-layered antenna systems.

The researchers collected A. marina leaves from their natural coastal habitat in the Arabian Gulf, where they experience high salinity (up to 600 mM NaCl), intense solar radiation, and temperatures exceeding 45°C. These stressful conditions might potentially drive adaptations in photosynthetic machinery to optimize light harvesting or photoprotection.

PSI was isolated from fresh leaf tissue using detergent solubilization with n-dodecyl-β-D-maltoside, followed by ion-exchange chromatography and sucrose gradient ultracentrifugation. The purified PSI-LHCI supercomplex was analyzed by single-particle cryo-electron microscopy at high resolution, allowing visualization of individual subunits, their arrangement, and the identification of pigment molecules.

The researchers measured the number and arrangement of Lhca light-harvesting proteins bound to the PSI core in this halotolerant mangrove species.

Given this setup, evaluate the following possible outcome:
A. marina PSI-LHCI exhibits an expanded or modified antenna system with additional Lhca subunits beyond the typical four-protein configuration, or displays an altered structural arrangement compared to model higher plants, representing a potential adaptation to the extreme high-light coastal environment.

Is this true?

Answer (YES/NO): NO